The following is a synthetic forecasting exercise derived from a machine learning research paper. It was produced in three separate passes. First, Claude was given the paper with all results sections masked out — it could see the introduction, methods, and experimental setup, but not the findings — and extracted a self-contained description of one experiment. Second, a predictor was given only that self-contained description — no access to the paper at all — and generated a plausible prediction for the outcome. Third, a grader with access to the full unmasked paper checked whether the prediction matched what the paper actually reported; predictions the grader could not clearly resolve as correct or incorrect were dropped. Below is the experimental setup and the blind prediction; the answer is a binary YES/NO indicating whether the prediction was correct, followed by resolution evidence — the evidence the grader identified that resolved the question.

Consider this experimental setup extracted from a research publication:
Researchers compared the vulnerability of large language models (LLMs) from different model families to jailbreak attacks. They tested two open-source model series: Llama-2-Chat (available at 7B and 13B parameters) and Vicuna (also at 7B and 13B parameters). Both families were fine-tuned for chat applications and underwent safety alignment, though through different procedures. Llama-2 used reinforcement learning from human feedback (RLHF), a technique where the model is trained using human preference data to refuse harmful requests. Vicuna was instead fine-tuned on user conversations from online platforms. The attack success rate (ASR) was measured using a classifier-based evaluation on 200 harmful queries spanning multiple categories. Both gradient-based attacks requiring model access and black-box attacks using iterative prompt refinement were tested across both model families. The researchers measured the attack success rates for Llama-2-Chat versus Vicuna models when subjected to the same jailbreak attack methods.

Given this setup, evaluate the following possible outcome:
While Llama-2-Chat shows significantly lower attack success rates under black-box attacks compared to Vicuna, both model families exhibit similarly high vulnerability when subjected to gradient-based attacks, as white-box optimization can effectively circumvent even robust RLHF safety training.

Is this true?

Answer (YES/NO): NO